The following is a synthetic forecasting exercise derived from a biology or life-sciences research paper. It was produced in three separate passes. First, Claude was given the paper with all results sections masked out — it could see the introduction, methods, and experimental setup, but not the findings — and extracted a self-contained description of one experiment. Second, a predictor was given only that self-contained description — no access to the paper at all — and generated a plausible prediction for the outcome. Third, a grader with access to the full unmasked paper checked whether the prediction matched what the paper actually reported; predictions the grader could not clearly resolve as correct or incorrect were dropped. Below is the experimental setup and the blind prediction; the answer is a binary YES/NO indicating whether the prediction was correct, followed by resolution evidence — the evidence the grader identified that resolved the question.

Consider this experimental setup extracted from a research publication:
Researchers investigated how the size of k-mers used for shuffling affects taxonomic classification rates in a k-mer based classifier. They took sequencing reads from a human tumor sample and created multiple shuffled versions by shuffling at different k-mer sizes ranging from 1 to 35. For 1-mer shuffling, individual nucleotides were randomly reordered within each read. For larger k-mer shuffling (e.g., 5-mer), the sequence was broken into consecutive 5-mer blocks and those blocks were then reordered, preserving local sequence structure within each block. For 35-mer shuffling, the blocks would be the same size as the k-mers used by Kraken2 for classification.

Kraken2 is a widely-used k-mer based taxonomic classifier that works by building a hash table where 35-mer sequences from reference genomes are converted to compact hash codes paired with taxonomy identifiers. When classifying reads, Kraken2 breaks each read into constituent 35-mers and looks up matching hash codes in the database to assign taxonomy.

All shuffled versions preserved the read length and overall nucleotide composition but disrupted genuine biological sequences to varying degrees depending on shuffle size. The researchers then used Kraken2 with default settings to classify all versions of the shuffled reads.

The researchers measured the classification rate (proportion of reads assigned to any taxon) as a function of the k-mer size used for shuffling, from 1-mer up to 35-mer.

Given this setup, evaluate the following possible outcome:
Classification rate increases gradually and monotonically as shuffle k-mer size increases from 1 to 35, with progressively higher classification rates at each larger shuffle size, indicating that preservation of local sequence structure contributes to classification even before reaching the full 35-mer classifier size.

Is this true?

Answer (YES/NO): NO